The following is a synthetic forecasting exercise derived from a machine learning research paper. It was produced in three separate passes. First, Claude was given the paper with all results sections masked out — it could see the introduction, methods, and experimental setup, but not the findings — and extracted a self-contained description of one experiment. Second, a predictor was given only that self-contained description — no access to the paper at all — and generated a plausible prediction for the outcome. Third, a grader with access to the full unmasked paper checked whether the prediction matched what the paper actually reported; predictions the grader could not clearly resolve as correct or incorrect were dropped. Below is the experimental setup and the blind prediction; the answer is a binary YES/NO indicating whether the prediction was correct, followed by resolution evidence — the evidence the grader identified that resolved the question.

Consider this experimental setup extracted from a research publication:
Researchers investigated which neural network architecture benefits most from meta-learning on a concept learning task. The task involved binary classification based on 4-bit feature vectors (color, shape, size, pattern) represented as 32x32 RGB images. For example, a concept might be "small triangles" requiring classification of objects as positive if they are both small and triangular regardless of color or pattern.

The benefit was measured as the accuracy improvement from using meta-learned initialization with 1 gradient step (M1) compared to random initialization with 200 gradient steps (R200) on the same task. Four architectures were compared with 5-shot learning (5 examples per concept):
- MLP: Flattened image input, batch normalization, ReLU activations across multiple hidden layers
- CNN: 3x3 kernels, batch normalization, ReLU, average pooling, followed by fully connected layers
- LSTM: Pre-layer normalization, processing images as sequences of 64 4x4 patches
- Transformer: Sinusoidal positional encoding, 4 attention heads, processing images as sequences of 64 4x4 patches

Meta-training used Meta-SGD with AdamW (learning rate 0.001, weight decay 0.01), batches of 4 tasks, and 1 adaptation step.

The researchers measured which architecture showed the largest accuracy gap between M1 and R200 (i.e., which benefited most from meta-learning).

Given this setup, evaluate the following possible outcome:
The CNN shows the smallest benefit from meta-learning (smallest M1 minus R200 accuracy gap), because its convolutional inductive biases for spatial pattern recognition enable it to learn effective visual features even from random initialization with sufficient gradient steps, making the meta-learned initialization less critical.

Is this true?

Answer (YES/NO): YES